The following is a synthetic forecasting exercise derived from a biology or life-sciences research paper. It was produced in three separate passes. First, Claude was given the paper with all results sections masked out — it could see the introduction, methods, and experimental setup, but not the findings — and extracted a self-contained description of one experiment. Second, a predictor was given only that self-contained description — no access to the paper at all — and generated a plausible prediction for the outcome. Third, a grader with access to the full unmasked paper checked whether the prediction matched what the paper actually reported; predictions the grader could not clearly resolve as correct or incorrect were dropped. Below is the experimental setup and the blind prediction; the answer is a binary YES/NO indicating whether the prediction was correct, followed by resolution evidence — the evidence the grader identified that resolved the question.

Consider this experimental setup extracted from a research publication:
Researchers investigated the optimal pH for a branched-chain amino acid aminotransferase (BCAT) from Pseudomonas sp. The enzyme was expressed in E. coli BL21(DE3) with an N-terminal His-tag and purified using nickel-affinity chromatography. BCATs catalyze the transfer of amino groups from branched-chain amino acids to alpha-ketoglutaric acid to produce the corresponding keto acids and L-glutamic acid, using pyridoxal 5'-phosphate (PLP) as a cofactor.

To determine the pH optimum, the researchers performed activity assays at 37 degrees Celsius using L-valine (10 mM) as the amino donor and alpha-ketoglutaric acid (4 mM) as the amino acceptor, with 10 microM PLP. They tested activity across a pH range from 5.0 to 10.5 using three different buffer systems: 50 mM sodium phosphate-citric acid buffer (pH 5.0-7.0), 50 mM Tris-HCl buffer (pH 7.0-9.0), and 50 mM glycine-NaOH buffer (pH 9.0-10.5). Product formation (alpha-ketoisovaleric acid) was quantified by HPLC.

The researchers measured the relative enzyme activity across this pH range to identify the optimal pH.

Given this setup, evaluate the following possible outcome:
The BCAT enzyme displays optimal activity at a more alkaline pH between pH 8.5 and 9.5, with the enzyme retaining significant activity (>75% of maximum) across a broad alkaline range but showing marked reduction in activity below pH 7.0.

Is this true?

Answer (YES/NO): NO